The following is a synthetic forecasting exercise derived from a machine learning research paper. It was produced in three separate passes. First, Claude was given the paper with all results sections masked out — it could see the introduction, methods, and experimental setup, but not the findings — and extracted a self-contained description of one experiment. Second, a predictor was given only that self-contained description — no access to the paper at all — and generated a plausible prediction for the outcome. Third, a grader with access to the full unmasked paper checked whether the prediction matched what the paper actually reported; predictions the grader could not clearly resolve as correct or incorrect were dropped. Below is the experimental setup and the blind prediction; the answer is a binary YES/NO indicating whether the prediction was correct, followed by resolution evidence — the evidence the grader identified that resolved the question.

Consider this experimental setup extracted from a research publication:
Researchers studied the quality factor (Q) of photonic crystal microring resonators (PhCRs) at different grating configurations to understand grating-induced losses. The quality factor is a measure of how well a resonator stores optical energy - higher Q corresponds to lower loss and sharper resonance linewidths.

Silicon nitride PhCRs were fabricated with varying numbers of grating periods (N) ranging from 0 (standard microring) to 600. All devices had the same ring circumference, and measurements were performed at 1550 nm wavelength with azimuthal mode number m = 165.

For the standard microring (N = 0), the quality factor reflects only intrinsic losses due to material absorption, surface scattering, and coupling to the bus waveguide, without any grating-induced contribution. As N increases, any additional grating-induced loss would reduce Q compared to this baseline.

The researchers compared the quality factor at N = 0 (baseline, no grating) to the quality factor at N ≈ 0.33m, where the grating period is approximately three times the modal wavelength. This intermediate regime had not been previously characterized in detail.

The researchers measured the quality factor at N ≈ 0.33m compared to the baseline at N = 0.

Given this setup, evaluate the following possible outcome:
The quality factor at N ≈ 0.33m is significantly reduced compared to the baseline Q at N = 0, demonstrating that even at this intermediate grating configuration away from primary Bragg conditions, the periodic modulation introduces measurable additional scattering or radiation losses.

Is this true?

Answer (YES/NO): YES